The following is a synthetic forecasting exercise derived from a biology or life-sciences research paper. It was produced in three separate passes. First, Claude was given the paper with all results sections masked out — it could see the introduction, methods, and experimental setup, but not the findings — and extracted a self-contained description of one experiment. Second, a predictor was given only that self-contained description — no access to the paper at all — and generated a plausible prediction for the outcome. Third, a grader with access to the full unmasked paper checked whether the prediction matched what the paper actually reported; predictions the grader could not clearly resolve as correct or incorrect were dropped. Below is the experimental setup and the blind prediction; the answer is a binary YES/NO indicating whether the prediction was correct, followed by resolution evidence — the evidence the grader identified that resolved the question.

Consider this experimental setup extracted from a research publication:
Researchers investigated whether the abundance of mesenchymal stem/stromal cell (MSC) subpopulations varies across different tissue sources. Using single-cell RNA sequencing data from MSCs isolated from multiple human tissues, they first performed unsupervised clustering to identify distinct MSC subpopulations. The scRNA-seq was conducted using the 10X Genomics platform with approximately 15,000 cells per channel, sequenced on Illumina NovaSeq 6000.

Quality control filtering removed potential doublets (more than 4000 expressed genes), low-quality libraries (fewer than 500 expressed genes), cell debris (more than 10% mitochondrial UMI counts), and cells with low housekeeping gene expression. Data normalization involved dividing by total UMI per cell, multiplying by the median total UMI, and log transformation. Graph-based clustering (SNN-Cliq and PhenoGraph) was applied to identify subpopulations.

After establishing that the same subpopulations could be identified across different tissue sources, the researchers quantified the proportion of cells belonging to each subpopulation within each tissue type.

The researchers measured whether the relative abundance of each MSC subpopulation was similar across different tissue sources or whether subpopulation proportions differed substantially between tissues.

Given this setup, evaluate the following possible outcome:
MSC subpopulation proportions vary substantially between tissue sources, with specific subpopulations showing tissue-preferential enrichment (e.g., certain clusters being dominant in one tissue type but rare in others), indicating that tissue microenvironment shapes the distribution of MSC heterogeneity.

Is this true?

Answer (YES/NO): YES